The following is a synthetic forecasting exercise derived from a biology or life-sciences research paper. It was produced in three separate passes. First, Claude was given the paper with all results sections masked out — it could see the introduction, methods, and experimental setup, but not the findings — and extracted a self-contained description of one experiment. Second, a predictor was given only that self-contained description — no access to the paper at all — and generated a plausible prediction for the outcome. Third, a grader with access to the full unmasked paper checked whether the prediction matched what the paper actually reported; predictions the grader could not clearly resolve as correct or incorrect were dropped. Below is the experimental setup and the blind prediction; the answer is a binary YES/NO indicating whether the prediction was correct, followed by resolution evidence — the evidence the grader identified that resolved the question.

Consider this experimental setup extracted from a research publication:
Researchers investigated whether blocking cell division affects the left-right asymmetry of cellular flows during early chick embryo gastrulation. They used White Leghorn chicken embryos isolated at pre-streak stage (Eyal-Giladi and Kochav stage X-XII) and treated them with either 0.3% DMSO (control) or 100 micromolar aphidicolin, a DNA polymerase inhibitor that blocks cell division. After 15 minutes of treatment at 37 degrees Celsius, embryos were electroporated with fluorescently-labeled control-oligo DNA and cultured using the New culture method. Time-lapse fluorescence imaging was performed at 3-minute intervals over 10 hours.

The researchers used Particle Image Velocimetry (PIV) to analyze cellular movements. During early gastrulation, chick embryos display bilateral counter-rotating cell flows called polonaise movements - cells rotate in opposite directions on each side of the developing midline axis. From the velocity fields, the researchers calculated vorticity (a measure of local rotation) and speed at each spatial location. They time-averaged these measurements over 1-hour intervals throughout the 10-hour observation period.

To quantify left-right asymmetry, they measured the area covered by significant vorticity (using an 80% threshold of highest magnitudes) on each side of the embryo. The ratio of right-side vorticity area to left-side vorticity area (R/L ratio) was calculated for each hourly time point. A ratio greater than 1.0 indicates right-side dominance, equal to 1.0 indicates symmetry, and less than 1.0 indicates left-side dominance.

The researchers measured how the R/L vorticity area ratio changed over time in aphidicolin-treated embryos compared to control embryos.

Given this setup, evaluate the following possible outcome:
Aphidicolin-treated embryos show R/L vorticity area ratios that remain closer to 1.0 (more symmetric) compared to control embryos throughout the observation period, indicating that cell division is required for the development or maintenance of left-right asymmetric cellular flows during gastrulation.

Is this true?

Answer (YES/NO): NO